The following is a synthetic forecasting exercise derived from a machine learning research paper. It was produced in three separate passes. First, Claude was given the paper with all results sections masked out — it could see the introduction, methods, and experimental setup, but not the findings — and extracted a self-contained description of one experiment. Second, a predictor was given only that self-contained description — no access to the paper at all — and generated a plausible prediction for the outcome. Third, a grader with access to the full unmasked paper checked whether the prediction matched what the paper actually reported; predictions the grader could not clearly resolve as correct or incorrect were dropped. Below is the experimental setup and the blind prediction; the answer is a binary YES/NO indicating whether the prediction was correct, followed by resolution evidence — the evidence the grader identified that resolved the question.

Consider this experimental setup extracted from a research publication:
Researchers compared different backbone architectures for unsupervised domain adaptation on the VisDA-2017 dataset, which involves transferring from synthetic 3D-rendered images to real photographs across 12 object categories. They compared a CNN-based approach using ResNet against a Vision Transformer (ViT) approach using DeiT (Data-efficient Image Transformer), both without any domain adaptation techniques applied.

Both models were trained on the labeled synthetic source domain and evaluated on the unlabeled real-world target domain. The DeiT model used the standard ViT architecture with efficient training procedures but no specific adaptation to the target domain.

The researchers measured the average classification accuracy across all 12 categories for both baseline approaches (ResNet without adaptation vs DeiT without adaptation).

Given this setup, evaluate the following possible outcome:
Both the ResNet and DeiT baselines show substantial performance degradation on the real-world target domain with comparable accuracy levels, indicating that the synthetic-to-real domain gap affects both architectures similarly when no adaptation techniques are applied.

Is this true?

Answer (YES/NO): NO